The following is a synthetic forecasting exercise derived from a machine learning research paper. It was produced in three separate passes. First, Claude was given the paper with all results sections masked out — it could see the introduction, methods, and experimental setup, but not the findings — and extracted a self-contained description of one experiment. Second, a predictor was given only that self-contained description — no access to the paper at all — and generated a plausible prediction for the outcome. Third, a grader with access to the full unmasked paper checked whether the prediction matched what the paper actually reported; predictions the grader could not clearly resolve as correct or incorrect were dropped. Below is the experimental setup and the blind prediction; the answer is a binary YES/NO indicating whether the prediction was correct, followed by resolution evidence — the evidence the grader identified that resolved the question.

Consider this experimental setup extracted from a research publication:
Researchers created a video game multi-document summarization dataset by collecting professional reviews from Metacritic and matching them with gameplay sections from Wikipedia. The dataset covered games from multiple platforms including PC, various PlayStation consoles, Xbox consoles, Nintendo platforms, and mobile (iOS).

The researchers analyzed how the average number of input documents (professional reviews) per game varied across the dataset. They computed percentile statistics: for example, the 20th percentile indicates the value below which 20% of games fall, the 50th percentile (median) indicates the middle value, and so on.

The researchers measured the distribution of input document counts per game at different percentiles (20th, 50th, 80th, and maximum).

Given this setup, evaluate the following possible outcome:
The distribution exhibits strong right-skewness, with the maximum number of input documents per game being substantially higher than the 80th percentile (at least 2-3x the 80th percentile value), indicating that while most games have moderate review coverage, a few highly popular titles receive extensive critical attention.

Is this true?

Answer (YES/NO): YES